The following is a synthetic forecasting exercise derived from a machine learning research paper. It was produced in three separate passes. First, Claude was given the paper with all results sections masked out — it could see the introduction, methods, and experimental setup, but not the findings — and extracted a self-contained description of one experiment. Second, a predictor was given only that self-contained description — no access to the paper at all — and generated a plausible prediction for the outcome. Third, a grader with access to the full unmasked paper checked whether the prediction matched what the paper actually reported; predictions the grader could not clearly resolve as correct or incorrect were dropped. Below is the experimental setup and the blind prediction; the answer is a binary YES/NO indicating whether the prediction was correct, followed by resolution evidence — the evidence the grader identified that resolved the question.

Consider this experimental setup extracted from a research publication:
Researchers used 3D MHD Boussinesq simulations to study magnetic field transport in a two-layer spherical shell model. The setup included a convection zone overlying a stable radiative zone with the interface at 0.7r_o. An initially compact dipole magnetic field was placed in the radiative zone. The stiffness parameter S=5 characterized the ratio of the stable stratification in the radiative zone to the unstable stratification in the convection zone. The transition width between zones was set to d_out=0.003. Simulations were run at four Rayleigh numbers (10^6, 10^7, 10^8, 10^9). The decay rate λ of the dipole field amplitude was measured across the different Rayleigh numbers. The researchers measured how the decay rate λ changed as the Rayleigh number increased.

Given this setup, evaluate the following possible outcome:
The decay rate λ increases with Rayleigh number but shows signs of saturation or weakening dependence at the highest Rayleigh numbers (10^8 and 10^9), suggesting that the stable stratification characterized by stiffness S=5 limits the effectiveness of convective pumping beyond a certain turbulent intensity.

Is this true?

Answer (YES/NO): NO